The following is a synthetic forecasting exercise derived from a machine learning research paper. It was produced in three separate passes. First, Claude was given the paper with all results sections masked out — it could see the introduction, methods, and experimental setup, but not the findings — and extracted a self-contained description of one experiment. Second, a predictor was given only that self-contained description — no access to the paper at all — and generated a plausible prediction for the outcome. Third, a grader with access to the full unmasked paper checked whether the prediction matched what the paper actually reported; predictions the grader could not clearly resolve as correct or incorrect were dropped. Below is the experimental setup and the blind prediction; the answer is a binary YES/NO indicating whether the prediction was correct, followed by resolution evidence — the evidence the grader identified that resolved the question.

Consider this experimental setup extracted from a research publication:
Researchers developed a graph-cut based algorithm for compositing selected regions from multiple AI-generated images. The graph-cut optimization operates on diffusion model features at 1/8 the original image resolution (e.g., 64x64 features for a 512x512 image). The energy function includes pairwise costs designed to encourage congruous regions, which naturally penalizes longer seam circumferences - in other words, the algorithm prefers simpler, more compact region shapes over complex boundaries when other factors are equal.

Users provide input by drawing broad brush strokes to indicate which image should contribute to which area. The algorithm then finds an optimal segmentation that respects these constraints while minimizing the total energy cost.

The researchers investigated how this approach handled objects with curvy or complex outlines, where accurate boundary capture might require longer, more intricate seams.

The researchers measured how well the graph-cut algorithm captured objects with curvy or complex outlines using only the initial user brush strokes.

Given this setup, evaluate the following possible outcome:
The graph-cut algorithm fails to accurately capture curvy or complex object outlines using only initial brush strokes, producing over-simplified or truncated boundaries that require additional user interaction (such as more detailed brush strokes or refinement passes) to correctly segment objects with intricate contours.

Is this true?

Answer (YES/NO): YES